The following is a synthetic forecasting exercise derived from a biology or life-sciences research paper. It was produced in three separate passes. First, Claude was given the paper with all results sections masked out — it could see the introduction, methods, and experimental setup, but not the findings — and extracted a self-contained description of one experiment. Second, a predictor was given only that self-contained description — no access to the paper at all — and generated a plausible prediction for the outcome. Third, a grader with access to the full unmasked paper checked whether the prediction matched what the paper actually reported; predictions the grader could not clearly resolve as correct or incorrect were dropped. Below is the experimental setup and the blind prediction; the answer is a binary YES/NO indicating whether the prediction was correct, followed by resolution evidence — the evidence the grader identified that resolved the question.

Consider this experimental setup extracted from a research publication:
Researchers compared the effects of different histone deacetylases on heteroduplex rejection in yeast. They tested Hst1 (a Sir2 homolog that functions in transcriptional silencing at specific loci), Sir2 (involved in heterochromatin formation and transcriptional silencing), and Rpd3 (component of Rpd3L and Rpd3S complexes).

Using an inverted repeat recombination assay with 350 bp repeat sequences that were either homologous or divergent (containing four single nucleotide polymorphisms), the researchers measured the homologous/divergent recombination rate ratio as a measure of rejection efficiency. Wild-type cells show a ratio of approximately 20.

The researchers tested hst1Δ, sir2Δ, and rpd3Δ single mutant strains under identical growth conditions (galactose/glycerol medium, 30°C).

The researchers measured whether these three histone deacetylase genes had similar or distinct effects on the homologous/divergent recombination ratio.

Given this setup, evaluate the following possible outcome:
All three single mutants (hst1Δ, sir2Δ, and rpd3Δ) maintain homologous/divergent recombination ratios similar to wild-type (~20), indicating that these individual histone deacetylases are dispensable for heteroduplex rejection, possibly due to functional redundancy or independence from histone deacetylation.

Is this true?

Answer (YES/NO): NO